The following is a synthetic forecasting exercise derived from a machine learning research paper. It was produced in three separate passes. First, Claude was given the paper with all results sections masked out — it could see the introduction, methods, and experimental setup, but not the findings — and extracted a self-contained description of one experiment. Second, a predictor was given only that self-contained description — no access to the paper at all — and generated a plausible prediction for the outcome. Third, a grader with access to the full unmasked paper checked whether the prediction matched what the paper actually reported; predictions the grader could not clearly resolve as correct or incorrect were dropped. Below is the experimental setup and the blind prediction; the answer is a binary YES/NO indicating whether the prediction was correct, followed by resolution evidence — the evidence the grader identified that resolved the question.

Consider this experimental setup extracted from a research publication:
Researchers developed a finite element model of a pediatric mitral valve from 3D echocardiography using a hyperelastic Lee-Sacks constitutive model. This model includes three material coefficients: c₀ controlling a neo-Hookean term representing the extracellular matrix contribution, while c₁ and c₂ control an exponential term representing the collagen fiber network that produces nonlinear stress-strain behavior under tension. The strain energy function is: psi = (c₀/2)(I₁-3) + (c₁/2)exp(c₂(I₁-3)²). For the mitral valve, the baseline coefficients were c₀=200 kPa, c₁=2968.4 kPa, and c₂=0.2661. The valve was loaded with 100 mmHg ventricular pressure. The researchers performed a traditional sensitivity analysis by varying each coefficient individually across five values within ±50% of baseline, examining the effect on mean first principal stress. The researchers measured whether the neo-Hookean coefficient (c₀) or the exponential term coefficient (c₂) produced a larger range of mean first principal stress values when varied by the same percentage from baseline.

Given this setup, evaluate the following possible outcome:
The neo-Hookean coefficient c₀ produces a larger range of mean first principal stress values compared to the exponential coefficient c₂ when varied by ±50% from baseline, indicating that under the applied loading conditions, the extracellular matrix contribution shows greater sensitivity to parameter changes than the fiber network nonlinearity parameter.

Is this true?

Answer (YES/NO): NO